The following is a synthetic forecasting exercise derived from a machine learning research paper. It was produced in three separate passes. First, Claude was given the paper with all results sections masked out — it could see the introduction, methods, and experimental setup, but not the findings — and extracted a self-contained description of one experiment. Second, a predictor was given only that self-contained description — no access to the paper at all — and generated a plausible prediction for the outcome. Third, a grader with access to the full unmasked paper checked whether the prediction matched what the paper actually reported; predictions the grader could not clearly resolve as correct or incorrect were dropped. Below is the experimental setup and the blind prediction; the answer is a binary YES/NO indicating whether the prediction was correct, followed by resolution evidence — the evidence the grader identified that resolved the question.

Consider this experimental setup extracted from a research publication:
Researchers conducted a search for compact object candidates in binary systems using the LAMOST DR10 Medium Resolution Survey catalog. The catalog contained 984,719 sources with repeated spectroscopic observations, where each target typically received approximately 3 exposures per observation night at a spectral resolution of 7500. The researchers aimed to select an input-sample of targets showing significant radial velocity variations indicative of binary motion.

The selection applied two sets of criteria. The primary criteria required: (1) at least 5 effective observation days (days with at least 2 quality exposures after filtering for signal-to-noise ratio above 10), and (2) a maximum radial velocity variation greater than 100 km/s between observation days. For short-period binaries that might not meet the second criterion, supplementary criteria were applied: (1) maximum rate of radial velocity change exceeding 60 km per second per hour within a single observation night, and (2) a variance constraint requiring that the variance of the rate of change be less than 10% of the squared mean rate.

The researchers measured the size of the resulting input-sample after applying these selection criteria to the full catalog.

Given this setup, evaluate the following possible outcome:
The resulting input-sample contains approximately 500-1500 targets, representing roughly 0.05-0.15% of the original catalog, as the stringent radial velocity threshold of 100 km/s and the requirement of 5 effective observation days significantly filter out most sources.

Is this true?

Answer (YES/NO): NO